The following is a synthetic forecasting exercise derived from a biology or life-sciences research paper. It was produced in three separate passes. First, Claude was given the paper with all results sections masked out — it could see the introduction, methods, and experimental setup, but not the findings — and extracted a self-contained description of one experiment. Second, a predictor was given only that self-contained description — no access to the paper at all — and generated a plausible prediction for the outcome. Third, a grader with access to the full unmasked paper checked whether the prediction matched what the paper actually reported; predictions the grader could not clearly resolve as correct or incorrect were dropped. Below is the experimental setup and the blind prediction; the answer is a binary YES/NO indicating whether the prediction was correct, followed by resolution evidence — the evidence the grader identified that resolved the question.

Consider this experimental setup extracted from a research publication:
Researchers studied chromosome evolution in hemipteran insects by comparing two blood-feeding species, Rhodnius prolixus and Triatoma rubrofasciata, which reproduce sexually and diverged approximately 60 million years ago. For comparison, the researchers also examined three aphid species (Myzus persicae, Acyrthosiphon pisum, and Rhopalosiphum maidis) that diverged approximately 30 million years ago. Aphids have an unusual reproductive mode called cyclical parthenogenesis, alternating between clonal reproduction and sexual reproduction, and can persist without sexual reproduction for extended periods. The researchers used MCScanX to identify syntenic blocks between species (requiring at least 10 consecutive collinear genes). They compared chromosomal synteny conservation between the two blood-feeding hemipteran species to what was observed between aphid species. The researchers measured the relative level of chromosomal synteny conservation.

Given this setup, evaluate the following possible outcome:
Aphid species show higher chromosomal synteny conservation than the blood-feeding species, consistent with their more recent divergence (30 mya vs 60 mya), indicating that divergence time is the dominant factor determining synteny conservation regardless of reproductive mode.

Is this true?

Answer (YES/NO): NO